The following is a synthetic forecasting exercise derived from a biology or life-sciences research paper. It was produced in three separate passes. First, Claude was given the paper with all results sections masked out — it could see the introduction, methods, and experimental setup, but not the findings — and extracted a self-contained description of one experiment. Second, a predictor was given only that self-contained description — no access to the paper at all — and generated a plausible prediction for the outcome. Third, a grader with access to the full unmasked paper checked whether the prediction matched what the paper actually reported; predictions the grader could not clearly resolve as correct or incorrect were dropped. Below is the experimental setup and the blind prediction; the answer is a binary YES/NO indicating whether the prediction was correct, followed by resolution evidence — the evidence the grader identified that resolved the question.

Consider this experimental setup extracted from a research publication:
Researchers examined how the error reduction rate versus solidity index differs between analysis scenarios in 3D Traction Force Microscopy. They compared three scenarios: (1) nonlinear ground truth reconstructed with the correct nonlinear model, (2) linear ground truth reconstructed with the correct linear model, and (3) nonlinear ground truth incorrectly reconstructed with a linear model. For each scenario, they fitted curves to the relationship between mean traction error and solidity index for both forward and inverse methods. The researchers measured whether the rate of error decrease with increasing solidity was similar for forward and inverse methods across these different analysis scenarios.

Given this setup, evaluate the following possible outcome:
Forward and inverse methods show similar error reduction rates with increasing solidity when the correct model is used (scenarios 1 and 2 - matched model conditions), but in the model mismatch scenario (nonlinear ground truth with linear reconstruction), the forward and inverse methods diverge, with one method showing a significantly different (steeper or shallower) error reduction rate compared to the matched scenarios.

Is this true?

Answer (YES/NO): NO